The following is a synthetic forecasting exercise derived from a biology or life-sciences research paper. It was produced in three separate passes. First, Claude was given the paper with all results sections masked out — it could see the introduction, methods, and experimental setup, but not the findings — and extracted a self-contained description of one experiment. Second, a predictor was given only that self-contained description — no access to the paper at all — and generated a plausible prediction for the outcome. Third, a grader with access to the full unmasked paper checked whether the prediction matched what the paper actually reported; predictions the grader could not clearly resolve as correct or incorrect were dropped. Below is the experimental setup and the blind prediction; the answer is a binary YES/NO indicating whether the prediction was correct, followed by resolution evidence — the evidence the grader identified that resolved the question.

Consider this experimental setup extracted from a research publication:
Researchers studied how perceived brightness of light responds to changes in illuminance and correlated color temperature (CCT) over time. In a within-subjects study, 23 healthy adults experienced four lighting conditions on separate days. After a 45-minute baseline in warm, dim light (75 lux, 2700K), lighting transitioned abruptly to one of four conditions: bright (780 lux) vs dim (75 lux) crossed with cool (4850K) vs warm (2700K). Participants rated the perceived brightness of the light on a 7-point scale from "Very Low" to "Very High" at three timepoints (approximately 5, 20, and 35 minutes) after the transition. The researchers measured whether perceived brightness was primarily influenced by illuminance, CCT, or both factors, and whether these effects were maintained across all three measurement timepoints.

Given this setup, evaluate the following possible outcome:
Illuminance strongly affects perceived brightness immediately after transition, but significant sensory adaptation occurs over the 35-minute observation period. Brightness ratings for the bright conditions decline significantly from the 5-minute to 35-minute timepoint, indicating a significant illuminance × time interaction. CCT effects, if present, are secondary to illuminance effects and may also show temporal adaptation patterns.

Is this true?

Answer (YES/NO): YES